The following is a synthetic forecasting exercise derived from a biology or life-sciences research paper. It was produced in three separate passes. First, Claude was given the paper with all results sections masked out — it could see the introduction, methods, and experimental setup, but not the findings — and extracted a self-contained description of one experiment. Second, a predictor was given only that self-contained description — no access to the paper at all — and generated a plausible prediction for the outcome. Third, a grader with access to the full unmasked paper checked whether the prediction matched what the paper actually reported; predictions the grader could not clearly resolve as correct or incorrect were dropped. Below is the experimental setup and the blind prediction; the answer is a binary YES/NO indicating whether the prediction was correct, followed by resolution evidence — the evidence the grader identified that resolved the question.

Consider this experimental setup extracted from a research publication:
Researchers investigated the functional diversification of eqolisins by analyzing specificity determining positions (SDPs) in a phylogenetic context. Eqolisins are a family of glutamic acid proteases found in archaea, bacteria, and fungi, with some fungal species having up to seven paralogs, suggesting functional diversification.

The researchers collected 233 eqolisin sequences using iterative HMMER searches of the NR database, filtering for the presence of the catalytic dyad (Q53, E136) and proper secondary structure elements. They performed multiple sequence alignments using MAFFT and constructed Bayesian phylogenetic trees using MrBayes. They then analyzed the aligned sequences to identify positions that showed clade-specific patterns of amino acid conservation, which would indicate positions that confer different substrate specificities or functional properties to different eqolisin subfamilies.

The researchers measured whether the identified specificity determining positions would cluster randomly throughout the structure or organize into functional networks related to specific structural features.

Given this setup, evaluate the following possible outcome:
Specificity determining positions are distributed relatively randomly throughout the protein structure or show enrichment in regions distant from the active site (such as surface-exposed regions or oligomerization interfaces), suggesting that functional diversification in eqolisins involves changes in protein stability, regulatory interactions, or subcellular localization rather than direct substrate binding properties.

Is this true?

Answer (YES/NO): NO